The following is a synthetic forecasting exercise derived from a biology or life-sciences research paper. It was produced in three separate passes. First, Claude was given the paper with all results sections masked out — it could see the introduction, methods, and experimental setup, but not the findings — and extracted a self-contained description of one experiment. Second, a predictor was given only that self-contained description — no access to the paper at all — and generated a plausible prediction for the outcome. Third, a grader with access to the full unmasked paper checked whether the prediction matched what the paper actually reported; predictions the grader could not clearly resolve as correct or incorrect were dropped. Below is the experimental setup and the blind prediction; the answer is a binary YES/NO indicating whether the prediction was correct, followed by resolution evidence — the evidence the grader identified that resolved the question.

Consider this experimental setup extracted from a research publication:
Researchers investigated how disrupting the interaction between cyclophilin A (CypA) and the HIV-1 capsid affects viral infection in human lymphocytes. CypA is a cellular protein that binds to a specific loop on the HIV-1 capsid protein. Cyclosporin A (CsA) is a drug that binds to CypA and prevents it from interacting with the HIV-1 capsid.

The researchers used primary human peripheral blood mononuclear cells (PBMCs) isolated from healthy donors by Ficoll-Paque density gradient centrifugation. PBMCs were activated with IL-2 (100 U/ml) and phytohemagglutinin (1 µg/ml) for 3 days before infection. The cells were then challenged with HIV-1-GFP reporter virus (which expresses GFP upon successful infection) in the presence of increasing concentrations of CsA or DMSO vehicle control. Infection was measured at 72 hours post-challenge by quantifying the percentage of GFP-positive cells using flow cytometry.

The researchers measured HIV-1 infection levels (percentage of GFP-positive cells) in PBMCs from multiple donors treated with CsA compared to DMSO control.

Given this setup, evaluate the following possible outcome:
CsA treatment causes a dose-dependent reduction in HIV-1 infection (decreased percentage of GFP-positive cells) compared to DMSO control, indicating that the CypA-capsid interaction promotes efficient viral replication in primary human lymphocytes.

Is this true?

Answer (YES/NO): YES